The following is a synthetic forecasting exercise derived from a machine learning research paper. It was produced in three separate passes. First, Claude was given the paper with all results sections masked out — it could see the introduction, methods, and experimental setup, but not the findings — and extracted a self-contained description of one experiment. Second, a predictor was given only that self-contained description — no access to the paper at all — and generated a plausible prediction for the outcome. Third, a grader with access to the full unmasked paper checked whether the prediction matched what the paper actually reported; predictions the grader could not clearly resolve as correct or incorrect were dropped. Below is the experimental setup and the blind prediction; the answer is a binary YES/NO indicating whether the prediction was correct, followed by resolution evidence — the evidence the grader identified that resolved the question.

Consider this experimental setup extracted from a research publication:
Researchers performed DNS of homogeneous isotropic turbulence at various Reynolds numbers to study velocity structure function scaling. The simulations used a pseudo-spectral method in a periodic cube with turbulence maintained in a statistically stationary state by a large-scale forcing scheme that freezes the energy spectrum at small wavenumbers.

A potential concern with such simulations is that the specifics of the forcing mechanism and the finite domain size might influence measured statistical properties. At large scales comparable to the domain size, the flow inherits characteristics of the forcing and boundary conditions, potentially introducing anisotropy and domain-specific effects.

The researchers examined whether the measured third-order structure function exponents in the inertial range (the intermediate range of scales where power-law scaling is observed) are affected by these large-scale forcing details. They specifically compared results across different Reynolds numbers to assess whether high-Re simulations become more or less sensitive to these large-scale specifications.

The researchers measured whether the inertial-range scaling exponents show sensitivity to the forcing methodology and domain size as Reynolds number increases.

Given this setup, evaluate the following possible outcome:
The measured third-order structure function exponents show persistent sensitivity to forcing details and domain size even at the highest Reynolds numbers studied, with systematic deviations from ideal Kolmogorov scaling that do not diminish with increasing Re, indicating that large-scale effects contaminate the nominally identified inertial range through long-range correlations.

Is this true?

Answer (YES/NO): NO